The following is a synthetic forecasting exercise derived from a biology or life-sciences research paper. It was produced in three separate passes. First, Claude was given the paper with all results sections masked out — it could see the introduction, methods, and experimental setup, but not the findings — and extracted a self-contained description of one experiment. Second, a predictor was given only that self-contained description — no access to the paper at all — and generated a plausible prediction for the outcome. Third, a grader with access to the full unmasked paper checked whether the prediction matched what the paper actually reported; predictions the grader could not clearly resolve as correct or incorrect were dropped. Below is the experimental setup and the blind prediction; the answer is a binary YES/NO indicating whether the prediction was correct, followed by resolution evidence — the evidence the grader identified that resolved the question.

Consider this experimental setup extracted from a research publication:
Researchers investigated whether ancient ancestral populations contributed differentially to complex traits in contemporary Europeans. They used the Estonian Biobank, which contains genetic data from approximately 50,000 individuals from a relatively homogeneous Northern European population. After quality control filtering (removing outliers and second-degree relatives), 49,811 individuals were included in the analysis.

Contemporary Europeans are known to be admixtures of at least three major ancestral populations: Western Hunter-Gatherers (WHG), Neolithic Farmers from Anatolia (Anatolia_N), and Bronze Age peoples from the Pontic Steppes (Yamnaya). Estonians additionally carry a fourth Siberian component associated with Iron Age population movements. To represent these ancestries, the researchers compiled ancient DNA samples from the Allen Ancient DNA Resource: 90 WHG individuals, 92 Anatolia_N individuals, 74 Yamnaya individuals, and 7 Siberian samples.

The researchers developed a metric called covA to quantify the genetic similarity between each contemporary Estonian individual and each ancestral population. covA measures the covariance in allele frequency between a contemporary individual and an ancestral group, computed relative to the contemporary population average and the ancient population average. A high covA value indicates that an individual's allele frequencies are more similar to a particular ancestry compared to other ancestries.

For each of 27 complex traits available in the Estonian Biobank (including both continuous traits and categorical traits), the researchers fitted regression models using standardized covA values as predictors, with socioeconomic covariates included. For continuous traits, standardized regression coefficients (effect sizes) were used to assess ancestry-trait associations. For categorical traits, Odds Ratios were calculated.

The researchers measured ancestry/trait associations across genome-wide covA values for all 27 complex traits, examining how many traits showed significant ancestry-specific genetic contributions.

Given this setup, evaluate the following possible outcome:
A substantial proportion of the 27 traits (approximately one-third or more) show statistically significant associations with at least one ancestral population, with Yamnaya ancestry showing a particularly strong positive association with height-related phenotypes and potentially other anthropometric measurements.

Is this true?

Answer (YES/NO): YES